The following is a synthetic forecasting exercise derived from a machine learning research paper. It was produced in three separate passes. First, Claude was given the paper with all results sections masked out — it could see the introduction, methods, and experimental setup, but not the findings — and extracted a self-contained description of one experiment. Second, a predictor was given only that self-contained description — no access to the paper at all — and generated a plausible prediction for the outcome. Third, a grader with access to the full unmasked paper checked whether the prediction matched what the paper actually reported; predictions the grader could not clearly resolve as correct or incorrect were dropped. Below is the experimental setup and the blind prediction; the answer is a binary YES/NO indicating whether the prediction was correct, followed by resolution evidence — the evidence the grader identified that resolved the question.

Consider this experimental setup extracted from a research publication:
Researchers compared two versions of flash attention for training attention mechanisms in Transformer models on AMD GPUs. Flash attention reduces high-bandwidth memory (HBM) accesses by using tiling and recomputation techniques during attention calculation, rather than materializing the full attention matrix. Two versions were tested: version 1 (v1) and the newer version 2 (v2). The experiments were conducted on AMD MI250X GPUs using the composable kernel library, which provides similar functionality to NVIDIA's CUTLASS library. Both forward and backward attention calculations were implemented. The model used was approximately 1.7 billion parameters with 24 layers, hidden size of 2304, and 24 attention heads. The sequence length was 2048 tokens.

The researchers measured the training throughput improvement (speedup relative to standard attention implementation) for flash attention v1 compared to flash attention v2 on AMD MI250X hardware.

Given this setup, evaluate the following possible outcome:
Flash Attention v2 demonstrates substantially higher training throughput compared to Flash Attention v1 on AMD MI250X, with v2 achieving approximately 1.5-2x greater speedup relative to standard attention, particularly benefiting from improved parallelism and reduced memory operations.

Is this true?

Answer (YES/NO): NO